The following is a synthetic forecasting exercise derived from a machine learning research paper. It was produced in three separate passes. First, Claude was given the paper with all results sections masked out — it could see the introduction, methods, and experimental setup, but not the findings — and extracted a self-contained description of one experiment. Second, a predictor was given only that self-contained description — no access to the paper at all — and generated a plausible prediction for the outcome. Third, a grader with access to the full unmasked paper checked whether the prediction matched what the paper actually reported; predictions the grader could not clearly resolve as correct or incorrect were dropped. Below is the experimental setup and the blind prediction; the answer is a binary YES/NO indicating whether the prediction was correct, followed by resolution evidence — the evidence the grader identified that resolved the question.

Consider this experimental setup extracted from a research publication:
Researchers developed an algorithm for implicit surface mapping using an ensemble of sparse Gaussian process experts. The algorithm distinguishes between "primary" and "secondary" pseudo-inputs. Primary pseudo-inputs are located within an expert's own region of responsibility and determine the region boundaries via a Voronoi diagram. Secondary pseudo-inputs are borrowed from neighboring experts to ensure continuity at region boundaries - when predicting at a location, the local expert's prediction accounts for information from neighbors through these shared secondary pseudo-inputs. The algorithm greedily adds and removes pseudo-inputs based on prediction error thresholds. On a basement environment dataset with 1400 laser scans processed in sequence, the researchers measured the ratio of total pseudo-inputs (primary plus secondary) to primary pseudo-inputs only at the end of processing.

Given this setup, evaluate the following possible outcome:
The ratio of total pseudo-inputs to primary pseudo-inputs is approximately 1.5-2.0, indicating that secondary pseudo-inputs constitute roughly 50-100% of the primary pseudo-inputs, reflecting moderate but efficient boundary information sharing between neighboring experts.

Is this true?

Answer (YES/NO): NO